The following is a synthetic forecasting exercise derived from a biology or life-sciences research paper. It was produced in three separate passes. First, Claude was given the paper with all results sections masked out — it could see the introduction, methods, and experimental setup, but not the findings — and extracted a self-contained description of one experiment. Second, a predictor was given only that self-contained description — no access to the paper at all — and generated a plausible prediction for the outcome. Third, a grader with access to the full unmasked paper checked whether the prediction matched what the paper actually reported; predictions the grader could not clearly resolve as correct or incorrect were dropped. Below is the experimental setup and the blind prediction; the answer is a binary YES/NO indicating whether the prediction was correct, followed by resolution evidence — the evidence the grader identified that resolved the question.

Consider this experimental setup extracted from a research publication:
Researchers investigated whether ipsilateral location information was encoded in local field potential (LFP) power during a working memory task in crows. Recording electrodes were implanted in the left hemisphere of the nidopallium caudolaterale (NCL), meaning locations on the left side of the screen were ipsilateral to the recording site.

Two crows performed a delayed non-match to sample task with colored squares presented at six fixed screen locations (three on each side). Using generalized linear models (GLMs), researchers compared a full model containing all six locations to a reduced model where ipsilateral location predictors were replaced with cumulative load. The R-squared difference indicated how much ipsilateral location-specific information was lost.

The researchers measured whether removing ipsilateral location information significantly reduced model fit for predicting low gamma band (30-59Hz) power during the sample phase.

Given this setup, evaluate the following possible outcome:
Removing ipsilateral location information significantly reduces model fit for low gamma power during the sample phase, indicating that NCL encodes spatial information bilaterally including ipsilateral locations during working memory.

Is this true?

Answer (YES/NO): NO